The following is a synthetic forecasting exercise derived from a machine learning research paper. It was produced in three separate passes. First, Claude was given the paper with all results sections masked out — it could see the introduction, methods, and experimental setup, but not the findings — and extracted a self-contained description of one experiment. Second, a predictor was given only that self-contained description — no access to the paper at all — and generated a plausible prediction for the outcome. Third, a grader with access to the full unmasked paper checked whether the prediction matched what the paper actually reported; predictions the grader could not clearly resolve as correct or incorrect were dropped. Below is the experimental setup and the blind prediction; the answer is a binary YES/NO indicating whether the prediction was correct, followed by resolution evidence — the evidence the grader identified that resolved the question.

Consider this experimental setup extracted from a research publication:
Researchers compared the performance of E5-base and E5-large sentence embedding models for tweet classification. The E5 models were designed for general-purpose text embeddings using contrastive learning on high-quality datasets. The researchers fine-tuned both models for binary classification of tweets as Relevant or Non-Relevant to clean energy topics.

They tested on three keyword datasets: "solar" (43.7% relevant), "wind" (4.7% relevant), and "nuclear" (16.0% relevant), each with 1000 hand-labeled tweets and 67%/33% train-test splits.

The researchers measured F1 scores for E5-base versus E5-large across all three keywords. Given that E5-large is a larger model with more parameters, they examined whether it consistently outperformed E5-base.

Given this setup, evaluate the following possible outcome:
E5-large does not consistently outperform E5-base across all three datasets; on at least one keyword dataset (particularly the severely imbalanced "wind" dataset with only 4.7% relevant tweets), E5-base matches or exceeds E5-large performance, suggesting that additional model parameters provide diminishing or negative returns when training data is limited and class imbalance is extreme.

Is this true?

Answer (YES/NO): YES